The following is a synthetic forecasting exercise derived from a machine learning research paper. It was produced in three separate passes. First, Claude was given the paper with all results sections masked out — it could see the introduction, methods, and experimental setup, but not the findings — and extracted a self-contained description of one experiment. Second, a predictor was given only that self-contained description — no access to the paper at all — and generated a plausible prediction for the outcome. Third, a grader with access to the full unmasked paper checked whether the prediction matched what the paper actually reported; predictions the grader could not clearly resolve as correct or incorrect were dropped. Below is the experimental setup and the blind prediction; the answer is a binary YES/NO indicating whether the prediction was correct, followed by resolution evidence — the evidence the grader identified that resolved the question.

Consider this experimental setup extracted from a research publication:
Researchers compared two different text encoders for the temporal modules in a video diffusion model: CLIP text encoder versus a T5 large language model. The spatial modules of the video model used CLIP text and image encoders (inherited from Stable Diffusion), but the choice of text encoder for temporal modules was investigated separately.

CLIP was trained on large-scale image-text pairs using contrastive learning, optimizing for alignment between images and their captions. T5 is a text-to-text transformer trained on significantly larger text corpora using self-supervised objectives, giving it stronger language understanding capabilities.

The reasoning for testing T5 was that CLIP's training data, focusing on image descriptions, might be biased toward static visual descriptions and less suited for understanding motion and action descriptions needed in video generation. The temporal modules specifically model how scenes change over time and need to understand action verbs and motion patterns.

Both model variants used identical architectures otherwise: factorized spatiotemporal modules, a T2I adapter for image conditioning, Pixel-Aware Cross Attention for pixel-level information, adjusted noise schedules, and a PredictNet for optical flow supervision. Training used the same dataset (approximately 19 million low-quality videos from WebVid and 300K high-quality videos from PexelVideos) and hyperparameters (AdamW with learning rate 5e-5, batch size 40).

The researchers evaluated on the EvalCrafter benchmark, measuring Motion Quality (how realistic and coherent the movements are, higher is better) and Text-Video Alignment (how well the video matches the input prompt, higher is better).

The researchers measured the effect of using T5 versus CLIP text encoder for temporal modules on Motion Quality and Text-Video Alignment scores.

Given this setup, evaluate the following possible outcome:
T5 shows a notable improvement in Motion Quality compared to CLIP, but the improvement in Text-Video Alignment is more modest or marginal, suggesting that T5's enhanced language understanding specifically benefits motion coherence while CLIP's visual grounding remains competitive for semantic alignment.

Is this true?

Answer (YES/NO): NO